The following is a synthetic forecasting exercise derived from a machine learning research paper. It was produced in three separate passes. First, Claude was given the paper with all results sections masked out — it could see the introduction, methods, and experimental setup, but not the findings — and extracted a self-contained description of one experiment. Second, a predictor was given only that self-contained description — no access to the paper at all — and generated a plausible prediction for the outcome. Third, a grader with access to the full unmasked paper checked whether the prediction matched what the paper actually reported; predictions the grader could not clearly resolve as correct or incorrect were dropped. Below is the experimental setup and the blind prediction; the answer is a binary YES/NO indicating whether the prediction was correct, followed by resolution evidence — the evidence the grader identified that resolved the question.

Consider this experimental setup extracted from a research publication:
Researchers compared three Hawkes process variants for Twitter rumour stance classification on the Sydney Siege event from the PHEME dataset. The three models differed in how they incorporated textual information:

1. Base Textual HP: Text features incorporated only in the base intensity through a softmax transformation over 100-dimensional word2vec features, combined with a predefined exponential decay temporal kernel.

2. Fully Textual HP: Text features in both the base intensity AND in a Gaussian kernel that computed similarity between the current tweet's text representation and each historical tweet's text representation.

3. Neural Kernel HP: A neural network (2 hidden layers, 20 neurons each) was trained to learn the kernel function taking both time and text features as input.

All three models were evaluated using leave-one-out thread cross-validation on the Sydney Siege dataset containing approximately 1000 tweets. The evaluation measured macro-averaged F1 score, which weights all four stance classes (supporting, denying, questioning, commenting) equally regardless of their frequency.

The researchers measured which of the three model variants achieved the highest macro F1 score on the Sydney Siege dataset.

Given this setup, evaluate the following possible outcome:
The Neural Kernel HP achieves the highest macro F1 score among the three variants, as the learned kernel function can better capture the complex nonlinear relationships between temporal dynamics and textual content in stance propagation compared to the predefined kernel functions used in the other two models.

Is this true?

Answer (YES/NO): NO